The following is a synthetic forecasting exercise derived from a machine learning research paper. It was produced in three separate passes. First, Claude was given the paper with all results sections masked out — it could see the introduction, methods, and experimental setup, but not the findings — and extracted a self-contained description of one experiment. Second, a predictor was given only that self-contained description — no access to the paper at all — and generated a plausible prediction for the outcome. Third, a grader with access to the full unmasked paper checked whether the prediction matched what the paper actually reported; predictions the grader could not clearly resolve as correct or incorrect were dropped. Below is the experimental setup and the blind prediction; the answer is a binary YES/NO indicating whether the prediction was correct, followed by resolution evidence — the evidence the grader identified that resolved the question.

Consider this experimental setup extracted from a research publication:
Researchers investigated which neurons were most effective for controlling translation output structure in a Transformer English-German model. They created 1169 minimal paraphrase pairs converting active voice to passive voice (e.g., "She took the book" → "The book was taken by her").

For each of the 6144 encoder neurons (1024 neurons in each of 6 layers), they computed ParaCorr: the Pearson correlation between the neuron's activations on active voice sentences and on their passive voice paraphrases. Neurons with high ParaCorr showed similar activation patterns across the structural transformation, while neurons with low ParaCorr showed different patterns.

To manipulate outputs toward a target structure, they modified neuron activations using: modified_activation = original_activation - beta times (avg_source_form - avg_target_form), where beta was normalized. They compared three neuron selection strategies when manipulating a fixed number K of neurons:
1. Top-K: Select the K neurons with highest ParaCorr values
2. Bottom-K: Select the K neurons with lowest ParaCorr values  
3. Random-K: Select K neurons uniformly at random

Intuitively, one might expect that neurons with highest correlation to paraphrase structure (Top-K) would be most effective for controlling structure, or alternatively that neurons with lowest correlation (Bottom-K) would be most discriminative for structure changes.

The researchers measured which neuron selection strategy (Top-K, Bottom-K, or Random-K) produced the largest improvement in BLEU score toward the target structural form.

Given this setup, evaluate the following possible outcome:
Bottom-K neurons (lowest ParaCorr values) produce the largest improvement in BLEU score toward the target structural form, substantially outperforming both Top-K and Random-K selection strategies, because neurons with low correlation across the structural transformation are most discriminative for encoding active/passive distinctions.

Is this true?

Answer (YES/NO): NO